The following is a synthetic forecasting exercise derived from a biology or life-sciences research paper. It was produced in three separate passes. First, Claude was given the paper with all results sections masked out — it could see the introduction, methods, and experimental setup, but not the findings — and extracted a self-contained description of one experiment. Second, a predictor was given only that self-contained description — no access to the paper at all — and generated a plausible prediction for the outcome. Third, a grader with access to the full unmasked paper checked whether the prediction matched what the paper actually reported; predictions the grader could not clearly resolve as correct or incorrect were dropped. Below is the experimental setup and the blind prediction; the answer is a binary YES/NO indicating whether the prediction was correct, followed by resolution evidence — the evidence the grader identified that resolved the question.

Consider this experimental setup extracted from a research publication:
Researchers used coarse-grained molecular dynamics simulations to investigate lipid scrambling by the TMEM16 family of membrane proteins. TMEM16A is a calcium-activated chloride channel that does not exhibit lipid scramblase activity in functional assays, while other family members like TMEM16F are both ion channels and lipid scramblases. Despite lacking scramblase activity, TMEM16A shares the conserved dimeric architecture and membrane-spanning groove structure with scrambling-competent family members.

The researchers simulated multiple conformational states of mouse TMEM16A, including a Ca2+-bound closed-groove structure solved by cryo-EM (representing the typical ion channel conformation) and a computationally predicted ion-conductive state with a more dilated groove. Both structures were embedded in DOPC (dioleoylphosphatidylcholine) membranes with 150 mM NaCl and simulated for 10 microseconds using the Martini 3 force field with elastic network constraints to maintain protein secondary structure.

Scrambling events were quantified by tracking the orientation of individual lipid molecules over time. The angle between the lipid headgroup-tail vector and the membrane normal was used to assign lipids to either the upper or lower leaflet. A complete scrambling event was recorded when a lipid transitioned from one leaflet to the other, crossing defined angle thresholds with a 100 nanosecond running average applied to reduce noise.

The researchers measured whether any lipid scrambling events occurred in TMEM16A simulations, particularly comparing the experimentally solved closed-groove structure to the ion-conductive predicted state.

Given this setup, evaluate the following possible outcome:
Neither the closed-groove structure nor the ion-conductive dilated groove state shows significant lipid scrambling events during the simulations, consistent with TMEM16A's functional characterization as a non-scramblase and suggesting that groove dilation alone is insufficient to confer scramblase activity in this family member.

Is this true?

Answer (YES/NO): NO